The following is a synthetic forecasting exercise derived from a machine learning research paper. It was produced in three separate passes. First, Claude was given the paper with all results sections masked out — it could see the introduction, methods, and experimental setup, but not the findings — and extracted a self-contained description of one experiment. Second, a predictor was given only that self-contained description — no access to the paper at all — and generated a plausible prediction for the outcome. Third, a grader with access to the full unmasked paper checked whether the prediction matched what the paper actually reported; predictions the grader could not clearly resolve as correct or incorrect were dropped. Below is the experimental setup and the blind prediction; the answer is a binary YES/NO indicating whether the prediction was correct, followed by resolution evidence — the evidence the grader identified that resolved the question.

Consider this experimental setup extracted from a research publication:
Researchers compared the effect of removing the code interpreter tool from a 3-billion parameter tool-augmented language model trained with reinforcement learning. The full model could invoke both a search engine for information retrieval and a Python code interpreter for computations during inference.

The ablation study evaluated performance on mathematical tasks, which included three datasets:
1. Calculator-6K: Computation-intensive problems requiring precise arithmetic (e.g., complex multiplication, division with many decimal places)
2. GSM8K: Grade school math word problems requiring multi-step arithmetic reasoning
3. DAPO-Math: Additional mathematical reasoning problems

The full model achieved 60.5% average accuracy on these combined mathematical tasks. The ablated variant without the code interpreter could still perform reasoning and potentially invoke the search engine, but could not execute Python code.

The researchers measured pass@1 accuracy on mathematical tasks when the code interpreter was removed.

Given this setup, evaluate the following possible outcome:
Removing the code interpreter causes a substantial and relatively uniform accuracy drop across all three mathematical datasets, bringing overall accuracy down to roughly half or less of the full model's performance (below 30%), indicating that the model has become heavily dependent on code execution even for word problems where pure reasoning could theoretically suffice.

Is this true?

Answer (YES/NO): NO